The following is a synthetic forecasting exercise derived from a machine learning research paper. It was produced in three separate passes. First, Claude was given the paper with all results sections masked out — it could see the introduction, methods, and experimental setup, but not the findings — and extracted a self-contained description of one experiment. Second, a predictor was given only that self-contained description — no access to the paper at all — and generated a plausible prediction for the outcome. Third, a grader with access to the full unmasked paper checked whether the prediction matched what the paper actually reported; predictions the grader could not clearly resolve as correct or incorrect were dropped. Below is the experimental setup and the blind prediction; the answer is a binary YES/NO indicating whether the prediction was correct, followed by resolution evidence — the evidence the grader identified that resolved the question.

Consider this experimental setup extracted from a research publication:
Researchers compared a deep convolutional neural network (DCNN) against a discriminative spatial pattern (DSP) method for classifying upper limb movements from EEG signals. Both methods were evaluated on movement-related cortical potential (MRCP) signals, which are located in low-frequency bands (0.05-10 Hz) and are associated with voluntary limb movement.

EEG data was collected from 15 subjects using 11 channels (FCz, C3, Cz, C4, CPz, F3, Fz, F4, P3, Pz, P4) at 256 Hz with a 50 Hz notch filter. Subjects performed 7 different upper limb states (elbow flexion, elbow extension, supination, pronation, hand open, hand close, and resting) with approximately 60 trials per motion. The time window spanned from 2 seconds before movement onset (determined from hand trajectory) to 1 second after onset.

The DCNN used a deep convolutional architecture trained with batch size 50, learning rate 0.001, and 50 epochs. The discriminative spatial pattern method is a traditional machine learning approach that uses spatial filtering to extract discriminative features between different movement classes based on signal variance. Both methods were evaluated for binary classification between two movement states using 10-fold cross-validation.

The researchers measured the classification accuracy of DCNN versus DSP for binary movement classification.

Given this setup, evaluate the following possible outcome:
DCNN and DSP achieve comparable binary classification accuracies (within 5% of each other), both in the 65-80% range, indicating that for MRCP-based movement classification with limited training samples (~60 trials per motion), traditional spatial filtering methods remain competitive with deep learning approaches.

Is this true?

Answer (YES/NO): NO